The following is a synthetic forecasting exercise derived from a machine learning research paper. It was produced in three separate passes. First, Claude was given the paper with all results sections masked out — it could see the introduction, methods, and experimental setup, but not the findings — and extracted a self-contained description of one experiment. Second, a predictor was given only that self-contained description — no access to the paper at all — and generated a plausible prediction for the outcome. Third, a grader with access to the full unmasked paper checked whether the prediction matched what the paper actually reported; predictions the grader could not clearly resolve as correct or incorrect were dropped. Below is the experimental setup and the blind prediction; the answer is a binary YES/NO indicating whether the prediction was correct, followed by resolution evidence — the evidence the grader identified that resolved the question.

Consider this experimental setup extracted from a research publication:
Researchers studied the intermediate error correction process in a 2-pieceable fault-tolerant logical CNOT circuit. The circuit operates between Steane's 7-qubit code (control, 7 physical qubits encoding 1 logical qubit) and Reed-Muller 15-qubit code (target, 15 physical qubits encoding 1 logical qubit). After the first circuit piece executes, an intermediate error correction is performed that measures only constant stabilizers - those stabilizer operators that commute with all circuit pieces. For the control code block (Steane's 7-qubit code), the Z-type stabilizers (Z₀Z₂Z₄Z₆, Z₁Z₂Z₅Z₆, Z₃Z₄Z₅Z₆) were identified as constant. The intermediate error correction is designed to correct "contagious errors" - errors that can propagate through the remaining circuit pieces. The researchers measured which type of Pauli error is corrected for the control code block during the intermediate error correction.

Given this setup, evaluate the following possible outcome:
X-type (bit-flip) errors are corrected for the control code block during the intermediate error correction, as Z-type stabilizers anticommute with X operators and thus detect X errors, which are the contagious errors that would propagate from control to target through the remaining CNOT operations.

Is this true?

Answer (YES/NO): YES